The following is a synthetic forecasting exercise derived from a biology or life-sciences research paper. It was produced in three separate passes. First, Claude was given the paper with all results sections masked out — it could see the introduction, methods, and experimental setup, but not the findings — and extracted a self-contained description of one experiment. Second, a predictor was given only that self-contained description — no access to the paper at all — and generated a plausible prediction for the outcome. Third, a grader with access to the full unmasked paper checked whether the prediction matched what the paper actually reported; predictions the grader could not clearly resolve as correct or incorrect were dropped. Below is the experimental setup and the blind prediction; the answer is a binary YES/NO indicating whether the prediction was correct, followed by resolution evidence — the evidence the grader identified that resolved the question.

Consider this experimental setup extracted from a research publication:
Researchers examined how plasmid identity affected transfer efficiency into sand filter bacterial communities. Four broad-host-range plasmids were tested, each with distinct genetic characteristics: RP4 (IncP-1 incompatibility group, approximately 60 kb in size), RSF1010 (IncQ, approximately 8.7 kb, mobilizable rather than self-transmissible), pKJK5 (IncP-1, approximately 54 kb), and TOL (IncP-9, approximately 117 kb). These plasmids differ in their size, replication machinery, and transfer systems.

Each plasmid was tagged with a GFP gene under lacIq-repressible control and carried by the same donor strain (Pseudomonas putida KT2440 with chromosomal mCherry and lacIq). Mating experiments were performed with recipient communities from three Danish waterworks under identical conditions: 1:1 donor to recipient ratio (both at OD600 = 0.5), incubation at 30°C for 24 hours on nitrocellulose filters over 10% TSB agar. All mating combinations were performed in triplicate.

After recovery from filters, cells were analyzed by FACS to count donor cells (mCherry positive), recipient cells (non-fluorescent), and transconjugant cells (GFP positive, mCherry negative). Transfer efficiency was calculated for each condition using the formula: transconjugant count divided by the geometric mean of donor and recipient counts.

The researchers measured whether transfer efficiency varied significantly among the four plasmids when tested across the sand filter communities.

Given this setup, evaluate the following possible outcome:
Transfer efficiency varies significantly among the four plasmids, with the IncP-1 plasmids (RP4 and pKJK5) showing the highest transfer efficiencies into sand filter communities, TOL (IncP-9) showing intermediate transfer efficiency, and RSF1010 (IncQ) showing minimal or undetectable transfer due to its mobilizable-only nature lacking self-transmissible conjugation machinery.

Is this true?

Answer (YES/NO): NO